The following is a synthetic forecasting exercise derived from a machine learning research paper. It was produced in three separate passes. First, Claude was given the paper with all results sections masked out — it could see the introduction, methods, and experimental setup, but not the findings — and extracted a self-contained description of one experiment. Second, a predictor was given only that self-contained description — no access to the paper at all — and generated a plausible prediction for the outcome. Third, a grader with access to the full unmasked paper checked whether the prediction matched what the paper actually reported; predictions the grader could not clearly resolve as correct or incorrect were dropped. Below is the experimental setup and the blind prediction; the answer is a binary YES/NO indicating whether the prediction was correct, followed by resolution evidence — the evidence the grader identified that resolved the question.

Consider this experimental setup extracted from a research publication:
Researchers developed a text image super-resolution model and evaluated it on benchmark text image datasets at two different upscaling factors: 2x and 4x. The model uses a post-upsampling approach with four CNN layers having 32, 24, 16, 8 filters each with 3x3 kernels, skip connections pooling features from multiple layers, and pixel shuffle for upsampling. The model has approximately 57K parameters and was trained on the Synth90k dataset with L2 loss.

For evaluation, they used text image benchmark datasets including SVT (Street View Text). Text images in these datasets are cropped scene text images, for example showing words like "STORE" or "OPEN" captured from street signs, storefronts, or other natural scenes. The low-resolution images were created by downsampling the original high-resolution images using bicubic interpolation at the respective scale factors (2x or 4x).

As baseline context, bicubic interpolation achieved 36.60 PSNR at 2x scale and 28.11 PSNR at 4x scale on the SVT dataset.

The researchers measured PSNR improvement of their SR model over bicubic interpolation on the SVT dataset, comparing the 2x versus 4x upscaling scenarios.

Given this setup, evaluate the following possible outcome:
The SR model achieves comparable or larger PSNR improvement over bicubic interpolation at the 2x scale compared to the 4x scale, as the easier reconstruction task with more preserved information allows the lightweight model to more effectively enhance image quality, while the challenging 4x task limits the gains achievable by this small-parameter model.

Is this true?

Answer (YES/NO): YES